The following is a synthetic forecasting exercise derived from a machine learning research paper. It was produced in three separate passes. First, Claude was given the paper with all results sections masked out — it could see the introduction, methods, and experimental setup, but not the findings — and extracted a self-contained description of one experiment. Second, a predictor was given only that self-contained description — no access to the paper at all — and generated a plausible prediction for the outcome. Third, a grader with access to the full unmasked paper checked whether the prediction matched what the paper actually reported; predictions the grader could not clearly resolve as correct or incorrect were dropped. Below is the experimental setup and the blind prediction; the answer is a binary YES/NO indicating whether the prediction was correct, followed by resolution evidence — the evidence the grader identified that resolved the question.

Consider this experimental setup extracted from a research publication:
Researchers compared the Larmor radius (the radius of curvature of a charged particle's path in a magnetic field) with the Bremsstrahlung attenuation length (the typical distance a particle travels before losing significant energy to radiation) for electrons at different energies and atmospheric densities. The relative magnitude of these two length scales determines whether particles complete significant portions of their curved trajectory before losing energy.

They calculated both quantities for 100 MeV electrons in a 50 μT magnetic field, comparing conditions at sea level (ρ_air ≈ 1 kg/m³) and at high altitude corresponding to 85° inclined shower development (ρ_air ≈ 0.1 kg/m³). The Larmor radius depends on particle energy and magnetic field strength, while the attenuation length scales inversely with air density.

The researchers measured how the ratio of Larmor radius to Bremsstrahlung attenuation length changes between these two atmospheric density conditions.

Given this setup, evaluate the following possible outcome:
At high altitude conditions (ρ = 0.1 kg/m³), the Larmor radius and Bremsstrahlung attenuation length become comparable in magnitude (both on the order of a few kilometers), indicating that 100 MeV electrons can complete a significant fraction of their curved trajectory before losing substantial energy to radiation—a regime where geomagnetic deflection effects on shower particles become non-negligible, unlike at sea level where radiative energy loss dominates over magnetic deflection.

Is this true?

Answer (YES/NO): NO